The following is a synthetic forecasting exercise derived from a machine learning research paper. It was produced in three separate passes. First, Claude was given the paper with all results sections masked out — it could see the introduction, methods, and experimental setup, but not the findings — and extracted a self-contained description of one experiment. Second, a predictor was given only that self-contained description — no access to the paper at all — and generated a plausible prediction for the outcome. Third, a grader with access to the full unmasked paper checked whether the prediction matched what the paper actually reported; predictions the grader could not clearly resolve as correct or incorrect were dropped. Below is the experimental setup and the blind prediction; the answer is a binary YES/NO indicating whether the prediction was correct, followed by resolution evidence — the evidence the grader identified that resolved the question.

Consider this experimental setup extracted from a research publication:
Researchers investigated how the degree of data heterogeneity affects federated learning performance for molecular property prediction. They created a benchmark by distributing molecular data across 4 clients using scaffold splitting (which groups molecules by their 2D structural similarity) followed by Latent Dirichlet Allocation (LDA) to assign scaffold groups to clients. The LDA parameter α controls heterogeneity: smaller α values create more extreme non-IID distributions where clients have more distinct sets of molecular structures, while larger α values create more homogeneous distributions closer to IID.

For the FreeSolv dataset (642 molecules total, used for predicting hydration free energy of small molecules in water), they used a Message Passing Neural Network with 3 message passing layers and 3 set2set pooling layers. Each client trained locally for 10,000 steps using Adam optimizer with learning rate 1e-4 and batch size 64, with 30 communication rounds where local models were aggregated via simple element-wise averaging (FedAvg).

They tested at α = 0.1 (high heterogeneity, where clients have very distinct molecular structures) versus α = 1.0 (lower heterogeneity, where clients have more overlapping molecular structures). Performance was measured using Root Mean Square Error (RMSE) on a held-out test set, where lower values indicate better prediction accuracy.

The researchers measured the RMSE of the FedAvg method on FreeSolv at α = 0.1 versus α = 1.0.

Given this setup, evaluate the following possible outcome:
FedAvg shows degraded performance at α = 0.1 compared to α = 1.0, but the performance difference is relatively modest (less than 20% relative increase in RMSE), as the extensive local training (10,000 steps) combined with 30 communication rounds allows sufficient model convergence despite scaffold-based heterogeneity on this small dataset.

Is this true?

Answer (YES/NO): NO